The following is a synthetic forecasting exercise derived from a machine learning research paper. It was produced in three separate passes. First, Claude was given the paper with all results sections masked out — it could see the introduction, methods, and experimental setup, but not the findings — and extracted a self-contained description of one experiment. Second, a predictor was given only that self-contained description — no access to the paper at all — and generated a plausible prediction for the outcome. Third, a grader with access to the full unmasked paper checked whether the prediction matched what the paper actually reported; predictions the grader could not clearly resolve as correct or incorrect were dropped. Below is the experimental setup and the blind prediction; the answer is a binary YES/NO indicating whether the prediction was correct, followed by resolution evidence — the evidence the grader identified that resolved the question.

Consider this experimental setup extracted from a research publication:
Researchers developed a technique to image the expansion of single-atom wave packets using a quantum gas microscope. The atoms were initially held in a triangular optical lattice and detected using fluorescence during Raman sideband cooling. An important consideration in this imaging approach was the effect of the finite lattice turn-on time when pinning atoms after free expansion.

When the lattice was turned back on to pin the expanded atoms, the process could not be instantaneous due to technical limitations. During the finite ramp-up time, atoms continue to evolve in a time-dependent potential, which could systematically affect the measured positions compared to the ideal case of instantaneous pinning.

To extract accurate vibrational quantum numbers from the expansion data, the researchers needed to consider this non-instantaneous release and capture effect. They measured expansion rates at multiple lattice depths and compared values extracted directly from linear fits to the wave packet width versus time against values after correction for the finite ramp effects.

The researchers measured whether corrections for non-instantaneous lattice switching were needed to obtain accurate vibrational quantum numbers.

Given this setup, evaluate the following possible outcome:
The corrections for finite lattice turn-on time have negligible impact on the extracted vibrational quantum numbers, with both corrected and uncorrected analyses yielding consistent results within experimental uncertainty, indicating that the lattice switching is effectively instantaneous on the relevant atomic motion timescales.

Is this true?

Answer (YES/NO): NO